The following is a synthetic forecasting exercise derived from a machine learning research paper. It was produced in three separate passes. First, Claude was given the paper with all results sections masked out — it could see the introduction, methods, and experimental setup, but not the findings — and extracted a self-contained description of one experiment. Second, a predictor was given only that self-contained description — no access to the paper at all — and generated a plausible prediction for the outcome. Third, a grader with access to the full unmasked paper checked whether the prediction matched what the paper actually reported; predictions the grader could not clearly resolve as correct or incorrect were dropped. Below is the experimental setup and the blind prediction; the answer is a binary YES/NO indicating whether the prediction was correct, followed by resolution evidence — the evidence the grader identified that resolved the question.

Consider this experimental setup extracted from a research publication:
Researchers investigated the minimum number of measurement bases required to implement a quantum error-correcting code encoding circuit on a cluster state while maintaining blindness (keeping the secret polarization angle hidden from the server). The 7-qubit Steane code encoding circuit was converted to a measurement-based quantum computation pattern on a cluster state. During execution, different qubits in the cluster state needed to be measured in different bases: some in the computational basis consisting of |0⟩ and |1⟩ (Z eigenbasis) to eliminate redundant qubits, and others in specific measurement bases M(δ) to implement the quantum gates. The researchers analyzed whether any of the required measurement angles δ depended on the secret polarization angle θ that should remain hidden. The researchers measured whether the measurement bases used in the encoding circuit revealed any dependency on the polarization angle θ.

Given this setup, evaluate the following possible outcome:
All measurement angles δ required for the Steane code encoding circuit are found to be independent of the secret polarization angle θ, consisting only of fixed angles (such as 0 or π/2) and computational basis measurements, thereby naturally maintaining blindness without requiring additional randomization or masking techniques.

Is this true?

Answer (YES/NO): YES